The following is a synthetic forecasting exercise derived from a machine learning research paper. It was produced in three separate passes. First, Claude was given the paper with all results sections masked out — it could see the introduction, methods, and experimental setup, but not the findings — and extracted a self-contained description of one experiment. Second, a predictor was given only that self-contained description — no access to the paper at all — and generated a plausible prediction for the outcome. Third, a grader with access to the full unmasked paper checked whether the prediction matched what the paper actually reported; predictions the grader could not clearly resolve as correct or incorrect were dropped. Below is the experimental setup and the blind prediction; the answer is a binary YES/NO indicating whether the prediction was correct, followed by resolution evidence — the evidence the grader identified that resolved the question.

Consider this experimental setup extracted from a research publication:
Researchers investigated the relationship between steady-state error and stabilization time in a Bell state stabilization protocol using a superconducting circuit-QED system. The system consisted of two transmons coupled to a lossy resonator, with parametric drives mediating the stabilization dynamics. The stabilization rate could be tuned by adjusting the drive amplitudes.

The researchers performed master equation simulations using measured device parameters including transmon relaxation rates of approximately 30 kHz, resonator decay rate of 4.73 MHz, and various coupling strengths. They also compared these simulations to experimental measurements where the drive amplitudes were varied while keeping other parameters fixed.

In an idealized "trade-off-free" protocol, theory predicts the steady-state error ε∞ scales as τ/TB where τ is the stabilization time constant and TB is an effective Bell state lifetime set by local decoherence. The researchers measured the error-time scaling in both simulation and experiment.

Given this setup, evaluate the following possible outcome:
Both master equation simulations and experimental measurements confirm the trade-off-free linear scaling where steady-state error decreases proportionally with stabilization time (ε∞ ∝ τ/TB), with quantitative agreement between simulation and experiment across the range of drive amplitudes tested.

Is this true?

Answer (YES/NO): NO